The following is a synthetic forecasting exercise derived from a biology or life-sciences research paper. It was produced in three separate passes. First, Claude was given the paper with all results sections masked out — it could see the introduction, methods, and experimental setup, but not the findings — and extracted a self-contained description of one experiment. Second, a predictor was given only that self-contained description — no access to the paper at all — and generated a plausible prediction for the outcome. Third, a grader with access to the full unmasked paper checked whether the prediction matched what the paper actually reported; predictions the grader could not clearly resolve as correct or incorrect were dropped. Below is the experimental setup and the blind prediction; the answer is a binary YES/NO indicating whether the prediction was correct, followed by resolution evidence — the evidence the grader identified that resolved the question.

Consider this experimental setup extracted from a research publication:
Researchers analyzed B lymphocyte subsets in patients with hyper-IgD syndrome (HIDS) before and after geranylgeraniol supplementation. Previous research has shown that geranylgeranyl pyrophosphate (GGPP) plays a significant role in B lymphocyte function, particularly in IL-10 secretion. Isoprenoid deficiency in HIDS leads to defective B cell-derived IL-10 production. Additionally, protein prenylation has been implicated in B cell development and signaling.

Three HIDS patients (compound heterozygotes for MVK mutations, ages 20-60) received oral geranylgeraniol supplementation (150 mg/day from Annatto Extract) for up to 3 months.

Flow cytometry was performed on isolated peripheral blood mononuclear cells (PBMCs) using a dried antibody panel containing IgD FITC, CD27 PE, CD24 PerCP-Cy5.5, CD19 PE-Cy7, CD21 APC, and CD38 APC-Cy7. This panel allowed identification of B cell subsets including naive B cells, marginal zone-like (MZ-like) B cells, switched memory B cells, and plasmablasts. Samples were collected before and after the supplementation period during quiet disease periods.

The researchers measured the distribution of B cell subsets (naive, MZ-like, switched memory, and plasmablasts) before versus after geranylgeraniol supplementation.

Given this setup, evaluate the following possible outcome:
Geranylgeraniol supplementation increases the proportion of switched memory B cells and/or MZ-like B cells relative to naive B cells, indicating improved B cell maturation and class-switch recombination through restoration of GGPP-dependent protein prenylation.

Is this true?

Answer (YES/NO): NO